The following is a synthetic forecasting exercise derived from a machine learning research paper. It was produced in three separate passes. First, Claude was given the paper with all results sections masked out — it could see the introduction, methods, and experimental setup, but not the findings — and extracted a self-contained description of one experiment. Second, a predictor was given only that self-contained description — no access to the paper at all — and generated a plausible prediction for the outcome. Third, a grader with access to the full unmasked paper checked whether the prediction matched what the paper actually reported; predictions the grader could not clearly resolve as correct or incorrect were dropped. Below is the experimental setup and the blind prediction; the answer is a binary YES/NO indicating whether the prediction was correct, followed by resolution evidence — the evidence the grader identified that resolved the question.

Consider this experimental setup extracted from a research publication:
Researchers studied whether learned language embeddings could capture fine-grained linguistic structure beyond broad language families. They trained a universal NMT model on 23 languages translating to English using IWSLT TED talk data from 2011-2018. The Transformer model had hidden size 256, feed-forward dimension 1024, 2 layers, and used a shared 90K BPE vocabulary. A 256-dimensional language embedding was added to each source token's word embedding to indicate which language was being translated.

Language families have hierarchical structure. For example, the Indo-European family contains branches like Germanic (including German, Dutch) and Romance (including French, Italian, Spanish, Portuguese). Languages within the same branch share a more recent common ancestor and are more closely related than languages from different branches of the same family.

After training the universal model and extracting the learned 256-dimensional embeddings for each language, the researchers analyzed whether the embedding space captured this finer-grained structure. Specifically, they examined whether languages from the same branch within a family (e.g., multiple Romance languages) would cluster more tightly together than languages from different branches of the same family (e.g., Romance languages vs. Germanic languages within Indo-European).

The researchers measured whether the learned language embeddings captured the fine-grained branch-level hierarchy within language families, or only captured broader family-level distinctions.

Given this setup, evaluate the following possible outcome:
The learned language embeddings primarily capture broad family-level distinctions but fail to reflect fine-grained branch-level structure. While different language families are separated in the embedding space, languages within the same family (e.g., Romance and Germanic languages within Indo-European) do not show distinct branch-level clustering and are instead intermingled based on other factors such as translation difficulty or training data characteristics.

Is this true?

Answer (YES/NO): NO